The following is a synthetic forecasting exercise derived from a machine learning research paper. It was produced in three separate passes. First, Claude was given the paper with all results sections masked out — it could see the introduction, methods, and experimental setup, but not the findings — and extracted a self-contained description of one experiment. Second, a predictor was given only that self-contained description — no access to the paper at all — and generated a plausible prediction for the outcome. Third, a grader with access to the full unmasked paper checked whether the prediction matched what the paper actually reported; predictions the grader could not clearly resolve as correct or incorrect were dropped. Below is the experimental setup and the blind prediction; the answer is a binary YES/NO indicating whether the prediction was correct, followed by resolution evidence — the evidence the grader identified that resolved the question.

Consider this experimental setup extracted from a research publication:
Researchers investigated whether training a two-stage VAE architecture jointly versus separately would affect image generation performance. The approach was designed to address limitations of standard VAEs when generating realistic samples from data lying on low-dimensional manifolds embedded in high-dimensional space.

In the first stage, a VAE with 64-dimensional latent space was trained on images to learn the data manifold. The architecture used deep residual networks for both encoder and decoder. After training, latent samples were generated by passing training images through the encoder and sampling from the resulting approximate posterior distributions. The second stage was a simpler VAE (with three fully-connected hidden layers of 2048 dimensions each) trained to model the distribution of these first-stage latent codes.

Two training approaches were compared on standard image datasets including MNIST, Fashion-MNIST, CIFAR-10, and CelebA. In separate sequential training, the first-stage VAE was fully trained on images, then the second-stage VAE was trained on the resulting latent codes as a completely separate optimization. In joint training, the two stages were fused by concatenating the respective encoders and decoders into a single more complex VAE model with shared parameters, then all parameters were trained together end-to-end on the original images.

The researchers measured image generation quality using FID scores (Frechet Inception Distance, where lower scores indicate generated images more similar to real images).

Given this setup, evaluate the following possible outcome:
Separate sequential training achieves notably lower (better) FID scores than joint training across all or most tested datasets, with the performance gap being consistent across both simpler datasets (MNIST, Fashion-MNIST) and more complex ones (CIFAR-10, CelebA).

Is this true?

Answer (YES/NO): NO